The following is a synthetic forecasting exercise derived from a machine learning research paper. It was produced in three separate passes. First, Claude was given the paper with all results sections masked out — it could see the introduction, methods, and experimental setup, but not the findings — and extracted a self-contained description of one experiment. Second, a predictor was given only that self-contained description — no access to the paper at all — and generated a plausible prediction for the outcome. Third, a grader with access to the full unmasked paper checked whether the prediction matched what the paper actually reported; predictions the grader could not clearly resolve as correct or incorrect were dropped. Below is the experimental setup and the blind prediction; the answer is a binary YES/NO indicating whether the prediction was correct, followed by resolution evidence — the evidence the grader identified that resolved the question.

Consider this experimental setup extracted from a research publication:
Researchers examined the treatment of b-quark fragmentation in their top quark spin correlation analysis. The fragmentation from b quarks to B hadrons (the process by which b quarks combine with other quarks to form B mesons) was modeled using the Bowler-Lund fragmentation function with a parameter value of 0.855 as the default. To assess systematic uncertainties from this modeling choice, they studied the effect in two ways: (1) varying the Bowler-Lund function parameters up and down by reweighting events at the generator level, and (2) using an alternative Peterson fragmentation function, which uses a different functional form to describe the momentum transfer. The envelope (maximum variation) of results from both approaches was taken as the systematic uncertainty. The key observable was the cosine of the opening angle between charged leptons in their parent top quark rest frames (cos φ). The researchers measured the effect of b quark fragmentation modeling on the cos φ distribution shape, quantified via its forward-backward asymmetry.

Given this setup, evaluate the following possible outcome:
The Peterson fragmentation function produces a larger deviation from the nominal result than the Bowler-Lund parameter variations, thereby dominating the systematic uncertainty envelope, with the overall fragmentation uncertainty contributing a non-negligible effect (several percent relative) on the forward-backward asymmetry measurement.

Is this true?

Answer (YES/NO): NO